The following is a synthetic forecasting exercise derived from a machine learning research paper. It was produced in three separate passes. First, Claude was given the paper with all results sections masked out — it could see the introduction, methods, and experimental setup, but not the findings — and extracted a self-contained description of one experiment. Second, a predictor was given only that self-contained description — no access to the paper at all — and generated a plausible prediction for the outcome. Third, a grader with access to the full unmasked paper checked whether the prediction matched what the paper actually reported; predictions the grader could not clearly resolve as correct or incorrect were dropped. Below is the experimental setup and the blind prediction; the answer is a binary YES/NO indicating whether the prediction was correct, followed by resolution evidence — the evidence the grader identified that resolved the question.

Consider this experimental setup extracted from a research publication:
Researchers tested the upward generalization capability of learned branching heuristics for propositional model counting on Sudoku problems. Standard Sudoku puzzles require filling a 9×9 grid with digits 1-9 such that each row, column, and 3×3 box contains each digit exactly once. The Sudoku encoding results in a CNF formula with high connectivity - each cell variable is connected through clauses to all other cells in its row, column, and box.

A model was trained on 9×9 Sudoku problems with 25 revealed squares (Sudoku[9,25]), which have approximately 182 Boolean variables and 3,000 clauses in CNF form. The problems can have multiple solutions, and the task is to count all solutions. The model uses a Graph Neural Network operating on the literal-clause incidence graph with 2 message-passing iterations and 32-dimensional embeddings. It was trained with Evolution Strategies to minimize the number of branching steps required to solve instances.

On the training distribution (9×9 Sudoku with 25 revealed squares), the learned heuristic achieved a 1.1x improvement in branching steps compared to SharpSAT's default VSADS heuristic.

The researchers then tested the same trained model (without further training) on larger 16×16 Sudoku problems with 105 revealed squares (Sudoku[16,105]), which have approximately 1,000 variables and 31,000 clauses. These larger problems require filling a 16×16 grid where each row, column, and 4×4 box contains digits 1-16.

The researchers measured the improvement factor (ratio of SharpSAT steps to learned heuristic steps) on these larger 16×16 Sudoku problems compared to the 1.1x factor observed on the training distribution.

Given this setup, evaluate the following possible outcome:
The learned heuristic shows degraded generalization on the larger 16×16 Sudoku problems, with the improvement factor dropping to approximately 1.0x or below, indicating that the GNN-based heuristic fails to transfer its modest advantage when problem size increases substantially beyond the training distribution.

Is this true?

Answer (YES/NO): NO